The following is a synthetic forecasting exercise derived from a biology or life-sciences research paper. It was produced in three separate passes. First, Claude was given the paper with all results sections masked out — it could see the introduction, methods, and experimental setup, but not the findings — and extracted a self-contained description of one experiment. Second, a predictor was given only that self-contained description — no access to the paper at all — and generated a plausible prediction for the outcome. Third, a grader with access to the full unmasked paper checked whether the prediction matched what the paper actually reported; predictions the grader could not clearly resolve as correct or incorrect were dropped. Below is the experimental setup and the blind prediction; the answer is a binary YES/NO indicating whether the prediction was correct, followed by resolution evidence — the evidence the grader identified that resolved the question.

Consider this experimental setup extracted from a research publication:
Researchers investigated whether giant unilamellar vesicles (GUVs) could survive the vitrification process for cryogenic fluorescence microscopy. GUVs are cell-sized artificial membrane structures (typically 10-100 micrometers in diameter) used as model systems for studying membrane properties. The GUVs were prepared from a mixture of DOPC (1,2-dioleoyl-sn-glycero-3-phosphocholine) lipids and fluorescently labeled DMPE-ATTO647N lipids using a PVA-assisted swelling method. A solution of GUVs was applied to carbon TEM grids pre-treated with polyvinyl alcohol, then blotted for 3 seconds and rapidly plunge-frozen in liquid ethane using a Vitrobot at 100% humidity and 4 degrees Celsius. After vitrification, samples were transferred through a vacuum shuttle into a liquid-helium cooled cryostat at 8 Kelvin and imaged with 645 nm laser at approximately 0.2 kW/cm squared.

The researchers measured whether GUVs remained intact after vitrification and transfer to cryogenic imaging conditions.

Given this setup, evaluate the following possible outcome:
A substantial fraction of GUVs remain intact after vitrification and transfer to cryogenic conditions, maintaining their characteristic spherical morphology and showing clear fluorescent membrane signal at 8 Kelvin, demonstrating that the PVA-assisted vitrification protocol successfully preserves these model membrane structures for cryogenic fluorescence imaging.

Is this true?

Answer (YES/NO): YES